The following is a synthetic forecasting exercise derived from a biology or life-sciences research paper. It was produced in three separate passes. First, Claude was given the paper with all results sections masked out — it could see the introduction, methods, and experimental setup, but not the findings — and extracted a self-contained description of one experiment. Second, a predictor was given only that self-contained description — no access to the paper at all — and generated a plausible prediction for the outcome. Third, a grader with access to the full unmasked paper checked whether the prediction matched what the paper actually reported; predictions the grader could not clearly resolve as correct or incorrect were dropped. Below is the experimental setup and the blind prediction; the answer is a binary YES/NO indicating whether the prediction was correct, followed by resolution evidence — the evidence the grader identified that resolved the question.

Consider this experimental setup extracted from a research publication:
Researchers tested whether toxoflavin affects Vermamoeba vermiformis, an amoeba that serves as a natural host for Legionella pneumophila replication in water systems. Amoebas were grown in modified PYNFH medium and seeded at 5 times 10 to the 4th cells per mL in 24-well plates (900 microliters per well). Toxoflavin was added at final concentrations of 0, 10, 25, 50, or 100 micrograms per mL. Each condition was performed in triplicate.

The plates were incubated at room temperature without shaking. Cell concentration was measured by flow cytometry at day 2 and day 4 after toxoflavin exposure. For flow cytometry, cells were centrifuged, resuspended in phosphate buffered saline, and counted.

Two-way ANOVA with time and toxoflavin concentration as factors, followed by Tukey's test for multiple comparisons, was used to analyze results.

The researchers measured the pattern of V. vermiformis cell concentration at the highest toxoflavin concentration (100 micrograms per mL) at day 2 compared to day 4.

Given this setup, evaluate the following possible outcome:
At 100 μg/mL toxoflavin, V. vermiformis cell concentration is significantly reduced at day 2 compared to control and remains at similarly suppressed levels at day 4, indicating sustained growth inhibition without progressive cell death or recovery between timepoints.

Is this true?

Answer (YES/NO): NO